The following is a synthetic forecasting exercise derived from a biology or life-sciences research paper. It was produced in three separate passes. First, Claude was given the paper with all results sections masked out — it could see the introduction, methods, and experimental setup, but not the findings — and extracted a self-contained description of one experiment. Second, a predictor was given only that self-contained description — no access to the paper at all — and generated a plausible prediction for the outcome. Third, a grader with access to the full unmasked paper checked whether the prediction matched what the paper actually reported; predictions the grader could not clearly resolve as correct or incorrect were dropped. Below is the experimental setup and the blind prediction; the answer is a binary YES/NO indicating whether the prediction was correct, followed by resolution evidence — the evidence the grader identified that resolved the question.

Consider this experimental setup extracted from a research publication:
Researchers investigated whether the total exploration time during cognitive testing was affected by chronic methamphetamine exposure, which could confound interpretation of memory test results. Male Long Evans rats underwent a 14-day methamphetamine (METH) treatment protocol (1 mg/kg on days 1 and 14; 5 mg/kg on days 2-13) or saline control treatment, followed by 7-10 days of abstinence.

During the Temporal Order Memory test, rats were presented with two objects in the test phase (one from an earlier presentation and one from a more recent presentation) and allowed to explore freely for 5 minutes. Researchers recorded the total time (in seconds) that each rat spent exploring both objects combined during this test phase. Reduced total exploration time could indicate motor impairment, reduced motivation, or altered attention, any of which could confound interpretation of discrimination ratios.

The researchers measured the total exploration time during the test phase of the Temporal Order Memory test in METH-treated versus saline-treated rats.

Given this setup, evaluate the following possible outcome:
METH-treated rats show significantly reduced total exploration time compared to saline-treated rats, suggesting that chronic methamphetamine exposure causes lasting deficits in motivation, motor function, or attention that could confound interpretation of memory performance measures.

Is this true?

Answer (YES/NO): NO